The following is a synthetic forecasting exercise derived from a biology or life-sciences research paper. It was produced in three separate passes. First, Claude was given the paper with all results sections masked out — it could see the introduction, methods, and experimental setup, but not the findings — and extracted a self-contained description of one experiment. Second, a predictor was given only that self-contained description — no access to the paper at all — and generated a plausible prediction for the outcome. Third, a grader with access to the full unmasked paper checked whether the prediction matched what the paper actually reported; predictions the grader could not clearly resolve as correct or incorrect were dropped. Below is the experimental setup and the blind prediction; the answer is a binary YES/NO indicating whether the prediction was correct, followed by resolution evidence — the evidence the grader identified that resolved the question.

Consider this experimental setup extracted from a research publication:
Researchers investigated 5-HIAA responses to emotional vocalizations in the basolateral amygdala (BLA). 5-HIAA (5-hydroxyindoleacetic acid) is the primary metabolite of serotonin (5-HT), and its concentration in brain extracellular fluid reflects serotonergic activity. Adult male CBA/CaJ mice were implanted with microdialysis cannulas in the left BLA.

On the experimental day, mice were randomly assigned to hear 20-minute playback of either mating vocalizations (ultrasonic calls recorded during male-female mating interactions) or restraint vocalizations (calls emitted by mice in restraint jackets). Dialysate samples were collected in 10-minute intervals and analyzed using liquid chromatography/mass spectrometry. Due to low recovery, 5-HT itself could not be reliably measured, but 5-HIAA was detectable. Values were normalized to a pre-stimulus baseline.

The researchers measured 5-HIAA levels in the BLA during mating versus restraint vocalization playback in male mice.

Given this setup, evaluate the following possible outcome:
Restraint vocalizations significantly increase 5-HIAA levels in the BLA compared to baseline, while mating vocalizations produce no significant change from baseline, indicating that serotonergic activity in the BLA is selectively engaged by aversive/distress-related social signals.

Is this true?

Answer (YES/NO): NO